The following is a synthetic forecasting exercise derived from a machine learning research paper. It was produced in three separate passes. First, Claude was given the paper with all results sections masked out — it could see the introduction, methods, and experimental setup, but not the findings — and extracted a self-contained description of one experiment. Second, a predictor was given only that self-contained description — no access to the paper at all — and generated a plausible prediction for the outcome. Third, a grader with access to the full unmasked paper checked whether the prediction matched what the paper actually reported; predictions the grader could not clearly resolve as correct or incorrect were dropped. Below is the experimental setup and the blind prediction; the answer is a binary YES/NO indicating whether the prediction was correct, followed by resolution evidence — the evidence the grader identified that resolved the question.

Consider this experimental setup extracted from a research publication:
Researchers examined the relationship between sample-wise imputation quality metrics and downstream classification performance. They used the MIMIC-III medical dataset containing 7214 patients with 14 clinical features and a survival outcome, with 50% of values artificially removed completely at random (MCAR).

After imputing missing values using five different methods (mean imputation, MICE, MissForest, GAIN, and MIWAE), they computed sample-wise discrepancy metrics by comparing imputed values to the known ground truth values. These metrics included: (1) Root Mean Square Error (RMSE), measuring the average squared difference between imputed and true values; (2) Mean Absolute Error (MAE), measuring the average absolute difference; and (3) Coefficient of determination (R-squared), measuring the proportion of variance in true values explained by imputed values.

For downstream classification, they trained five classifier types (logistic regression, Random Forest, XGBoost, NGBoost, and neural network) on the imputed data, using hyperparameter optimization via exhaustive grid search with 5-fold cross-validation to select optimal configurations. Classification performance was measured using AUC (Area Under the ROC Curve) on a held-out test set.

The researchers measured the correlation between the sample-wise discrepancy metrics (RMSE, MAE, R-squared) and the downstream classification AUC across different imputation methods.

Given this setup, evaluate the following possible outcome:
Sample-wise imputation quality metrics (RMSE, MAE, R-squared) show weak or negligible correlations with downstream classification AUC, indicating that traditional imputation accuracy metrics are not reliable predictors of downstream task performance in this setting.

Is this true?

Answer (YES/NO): YES